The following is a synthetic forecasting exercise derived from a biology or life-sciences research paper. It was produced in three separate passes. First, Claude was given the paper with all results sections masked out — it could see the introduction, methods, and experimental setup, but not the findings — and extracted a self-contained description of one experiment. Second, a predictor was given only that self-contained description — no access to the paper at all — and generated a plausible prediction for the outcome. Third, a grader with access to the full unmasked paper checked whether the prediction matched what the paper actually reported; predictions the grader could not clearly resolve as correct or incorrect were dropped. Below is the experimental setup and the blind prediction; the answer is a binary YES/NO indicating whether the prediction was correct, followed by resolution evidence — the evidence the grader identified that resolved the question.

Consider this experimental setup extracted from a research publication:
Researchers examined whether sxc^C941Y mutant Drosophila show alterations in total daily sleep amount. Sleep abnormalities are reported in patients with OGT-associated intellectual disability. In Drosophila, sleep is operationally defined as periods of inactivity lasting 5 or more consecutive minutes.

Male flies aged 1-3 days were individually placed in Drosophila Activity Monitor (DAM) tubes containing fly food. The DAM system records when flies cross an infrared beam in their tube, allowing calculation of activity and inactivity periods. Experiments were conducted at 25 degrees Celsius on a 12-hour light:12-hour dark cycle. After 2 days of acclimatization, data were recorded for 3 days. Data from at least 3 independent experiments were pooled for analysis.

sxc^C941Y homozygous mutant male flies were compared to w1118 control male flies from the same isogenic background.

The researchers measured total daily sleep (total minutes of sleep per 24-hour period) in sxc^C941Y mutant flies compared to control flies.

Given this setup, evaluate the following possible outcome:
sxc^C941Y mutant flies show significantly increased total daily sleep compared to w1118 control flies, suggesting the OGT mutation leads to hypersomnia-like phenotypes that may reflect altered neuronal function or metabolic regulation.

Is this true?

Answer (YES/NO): NO